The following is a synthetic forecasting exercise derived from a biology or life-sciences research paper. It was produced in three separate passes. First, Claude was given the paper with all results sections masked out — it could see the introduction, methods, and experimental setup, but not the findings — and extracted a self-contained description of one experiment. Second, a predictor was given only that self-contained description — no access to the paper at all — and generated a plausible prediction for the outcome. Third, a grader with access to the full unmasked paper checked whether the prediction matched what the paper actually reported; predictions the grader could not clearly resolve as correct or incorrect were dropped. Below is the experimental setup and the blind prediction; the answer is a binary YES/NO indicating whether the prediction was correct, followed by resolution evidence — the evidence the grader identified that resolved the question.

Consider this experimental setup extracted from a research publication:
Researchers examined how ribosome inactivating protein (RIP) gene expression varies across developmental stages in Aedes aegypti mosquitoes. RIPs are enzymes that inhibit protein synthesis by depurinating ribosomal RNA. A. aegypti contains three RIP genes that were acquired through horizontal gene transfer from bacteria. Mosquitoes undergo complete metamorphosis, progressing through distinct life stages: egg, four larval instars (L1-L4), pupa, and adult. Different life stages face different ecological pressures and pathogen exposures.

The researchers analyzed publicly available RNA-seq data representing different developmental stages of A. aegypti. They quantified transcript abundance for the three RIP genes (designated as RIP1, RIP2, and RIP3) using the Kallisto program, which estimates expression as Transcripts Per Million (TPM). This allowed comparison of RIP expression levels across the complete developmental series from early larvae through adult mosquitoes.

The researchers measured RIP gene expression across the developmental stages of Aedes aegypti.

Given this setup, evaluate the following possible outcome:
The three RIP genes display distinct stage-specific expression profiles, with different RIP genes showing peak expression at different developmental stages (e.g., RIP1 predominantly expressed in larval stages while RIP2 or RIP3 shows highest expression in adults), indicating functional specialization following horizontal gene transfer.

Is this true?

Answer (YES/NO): NO